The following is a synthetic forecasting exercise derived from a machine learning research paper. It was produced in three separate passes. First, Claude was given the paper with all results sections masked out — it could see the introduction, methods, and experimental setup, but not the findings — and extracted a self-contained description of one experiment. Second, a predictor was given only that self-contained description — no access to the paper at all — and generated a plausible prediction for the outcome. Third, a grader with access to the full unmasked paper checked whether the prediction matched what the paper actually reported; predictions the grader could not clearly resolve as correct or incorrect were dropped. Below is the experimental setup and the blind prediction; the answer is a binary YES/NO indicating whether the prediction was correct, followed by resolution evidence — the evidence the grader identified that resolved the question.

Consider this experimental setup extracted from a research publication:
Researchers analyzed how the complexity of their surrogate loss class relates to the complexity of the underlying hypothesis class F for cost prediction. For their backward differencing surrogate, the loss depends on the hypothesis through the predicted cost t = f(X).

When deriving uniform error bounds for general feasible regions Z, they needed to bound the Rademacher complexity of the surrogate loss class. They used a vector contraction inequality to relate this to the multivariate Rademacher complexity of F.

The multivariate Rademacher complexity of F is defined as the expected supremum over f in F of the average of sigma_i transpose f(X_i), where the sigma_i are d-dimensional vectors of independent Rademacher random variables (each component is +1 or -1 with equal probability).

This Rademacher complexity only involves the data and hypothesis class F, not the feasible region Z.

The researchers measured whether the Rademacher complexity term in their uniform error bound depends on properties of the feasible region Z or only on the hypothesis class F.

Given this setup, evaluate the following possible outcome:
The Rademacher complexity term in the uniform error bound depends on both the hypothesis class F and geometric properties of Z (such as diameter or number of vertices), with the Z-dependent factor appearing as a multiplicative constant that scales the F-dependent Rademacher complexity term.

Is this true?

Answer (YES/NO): YES